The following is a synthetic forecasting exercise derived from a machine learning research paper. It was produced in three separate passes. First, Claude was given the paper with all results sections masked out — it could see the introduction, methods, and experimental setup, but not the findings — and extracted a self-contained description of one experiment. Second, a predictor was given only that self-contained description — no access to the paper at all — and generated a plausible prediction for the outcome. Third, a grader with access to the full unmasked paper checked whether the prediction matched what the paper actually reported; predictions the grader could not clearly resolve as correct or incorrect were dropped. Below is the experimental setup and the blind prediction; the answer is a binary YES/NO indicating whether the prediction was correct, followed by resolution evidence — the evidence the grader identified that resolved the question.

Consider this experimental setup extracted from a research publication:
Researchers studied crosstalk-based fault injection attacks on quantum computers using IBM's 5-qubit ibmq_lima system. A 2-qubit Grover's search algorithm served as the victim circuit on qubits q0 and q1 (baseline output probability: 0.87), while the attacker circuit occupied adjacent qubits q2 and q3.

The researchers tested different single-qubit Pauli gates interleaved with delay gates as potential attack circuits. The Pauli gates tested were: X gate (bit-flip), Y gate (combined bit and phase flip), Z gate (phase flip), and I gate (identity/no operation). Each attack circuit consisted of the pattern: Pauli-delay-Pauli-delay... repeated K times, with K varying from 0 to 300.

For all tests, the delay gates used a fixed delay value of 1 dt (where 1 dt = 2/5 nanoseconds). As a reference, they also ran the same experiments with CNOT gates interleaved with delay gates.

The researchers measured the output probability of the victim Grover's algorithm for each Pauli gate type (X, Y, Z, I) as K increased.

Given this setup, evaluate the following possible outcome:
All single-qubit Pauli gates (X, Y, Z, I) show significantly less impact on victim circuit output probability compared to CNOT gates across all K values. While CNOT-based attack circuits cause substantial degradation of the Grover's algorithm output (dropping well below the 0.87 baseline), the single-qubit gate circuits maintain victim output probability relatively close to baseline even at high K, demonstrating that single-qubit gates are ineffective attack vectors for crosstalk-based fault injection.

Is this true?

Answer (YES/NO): NO